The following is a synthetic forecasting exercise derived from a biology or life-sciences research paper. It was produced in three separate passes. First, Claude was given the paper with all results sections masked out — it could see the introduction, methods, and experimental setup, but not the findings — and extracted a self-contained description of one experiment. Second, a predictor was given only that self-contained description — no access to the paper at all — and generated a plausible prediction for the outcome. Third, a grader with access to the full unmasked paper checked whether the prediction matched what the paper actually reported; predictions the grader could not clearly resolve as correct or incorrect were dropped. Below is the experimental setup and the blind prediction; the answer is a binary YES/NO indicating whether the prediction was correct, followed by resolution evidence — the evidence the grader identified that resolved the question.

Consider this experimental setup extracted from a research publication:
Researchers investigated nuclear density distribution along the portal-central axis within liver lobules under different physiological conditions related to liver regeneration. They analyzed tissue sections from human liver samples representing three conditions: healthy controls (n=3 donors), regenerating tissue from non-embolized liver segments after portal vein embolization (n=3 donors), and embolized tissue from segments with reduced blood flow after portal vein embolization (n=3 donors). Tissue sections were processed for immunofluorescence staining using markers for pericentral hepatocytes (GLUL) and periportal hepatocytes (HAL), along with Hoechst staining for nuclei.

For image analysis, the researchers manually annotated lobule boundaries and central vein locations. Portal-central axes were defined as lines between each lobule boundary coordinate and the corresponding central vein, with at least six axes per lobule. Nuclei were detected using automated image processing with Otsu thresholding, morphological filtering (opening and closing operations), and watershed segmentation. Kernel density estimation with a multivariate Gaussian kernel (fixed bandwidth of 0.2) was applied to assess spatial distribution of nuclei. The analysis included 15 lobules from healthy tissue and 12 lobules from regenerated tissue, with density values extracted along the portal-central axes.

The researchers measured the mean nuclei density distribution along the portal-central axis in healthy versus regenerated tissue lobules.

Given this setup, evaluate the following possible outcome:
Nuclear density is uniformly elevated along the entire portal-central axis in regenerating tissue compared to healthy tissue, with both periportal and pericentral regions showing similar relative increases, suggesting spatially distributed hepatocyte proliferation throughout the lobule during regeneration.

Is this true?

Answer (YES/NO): NO